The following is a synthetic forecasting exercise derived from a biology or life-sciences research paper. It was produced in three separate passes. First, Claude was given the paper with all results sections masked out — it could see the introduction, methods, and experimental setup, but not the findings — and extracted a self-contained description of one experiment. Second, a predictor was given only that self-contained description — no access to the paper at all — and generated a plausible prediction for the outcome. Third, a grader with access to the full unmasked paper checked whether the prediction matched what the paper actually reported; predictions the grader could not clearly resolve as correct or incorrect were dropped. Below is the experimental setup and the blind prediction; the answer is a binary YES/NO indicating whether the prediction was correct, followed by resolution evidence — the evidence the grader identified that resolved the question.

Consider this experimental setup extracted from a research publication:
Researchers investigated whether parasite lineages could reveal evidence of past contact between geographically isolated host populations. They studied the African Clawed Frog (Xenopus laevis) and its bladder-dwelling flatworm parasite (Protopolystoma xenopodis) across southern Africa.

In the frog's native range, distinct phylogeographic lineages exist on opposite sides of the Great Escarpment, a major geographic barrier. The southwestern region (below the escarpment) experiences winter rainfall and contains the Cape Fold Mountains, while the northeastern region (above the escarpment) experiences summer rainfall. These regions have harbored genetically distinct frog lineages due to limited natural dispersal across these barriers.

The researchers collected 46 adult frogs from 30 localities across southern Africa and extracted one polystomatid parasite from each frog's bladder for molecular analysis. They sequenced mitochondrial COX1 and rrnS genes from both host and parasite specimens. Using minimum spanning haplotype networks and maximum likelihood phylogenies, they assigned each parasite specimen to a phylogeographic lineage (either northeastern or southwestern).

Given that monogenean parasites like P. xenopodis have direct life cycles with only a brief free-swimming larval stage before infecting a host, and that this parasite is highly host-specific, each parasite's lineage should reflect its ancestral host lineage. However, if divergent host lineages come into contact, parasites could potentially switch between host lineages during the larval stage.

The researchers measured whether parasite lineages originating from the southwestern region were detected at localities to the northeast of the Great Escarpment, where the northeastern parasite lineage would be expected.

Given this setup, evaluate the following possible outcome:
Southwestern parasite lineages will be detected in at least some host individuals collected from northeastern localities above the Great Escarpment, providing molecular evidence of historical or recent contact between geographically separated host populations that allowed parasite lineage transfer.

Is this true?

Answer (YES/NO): YES